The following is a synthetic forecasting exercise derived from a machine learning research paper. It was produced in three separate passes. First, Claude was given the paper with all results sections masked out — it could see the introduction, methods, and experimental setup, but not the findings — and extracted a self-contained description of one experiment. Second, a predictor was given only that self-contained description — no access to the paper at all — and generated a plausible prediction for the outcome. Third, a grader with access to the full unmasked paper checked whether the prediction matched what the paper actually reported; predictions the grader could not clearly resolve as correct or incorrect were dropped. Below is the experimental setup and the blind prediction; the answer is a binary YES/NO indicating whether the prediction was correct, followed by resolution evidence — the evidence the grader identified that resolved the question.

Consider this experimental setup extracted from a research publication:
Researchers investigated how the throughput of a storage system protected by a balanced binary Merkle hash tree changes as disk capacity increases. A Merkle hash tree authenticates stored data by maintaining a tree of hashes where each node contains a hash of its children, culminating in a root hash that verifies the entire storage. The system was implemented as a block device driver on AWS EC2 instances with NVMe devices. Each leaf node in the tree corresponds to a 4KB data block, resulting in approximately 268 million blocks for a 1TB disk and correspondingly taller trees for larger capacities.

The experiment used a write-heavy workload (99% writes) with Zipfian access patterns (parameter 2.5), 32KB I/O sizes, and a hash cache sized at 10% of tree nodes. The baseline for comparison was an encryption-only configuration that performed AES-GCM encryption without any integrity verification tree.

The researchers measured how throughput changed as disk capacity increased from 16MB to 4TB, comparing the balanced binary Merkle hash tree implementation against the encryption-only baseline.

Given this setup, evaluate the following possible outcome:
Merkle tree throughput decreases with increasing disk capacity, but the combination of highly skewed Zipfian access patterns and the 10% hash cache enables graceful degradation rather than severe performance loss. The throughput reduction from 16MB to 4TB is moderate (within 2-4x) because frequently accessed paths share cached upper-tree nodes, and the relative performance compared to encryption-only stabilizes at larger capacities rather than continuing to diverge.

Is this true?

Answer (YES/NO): NO